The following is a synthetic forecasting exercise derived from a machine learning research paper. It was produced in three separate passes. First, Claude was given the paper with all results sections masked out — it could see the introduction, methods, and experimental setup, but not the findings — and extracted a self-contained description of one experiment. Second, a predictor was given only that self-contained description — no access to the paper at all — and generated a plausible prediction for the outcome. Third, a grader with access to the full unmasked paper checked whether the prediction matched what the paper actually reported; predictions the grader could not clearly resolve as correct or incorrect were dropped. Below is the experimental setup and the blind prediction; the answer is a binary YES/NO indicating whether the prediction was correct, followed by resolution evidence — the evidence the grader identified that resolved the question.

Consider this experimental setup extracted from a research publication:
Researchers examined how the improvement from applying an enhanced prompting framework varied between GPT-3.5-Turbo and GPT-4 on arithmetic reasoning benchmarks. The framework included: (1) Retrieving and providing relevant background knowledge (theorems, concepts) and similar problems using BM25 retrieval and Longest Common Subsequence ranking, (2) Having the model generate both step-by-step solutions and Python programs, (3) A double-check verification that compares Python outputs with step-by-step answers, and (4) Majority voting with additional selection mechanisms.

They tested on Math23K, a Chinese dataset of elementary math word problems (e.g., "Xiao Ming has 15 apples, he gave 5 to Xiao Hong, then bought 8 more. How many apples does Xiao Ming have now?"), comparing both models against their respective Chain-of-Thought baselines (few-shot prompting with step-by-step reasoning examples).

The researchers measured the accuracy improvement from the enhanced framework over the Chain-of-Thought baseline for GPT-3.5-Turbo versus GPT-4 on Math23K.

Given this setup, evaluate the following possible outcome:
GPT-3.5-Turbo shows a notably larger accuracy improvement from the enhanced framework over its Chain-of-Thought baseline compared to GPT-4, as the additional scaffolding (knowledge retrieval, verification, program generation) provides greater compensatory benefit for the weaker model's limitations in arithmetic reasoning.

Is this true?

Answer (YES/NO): YES